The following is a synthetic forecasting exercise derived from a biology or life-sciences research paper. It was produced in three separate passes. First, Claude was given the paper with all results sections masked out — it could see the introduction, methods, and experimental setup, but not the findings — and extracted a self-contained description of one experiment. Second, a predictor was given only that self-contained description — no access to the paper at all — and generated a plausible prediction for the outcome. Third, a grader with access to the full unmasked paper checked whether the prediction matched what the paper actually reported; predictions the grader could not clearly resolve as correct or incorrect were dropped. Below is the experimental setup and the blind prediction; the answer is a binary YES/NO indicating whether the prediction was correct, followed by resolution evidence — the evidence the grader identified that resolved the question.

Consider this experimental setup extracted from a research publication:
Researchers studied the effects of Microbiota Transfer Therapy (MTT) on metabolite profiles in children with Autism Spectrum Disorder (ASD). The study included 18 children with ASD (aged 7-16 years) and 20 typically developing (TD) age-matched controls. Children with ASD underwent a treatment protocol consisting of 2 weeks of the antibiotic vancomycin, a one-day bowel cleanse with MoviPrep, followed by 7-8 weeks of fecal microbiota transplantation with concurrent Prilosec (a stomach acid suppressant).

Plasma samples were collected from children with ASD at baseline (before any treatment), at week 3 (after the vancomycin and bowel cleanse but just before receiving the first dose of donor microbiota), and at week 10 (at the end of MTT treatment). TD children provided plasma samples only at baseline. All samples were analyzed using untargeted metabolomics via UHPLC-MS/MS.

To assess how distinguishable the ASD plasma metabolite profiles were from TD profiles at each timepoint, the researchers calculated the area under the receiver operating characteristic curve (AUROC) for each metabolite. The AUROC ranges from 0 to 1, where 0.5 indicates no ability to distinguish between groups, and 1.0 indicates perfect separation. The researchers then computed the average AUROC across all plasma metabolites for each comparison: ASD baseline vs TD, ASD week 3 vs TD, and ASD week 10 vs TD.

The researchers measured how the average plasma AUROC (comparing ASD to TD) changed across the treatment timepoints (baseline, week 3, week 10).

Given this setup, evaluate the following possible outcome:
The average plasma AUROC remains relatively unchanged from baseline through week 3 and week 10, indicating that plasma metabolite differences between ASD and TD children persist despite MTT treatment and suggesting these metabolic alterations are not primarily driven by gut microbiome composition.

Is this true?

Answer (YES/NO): NO